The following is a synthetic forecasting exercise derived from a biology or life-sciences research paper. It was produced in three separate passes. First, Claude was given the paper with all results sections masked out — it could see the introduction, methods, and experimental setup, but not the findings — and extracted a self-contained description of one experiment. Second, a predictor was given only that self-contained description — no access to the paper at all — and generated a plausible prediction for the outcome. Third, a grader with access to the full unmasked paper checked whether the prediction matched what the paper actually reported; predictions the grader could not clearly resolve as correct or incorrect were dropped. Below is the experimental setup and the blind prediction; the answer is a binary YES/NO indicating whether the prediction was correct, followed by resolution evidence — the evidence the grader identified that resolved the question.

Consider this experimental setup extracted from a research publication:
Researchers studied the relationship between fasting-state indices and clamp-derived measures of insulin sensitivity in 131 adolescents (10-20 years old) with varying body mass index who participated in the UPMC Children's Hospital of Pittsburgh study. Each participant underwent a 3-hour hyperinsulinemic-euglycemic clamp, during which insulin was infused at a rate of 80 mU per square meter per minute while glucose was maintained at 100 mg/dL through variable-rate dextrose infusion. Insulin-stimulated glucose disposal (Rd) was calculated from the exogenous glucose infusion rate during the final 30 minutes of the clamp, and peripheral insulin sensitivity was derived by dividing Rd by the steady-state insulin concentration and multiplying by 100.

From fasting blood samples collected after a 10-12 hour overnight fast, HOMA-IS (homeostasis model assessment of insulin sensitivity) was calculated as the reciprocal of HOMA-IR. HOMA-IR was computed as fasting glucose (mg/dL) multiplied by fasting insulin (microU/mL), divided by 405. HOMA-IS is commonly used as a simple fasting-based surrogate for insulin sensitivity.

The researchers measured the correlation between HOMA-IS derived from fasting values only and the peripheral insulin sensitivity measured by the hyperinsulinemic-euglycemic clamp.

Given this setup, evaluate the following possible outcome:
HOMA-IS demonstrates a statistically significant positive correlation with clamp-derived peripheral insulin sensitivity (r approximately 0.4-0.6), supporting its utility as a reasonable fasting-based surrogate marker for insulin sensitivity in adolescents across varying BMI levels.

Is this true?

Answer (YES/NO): NO